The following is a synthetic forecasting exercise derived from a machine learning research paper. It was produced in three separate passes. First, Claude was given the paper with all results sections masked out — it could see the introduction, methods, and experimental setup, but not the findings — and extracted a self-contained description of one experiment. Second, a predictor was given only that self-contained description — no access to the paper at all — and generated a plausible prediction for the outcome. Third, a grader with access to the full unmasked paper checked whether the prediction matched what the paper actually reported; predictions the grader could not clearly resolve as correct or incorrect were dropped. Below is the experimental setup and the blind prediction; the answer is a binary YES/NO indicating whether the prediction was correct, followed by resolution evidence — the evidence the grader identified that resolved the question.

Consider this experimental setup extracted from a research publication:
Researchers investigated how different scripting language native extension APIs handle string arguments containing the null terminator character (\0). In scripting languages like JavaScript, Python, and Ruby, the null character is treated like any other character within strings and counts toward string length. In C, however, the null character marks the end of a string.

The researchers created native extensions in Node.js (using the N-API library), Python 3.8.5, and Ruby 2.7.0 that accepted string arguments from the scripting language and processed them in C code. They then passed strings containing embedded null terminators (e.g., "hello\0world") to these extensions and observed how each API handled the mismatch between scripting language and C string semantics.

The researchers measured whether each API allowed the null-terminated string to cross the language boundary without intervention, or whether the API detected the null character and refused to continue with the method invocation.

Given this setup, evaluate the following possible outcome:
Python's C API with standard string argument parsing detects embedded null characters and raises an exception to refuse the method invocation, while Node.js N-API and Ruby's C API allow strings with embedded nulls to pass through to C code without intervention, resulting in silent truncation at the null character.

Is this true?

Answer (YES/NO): NO